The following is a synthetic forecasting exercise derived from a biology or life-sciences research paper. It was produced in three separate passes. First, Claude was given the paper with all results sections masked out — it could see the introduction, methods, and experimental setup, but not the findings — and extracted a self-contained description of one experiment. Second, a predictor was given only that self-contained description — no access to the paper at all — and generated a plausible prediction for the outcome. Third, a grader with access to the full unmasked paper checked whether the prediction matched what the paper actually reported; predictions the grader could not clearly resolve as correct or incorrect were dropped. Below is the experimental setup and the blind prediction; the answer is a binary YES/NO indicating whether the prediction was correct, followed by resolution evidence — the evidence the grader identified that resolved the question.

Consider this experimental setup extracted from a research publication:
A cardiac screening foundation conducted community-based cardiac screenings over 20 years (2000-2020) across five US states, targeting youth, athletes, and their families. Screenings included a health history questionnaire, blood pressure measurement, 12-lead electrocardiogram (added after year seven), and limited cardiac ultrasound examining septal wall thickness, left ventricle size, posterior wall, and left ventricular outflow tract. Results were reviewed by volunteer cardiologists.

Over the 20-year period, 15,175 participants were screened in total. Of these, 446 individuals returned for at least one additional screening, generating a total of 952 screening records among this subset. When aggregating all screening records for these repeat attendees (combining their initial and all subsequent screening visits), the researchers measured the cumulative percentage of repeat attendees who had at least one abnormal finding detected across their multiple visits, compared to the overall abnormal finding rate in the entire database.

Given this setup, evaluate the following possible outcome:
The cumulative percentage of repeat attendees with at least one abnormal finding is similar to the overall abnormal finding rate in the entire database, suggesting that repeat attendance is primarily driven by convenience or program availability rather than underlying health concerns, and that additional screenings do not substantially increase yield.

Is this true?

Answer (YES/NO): NO